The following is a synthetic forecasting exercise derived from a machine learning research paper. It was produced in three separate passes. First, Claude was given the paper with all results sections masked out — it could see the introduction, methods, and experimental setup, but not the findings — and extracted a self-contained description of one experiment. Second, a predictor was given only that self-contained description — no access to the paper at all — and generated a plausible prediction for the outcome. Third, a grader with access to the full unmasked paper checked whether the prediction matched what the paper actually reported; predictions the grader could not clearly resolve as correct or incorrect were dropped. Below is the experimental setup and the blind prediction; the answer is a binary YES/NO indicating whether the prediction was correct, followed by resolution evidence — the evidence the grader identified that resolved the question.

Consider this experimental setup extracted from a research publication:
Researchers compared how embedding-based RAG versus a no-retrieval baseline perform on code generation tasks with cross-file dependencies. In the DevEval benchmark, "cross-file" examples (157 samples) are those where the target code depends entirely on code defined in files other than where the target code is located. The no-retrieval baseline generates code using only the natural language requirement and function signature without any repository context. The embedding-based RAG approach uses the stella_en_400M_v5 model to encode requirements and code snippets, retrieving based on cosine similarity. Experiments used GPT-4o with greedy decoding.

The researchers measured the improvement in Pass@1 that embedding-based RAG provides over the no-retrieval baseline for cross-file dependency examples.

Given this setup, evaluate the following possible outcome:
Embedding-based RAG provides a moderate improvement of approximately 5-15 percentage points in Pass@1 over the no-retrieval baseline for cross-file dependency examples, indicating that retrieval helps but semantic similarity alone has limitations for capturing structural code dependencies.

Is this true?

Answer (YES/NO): NO